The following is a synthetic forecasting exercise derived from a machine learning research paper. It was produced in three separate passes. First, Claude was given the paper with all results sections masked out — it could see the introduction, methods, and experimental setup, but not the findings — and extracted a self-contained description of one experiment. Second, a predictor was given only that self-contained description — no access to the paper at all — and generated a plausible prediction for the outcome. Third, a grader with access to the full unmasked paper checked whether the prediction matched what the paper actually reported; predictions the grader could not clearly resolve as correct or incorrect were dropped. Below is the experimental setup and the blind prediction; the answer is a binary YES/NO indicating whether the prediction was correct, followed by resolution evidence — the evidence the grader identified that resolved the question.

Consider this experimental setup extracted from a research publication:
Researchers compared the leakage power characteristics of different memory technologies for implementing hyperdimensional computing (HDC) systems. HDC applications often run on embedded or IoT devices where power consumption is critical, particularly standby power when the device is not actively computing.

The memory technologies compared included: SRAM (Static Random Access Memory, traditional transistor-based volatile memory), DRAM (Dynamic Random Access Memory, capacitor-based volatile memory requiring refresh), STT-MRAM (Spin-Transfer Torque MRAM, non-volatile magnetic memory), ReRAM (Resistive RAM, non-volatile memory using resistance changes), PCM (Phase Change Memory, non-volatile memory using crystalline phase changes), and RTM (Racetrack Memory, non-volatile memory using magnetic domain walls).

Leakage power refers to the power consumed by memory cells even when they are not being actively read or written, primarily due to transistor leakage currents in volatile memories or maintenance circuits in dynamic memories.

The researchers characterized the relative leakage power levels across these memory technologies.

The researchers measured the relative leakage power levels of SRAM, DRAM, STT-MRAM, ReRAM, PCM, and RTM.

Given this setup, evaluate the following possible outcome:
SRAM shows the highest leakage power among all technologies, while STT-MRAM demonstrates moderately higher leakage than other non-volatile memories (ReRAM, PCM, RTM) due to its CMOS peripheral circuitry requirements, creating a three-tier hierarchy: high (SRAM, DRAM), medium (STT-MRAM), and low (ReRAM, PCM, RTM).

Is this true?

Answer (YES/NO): NO